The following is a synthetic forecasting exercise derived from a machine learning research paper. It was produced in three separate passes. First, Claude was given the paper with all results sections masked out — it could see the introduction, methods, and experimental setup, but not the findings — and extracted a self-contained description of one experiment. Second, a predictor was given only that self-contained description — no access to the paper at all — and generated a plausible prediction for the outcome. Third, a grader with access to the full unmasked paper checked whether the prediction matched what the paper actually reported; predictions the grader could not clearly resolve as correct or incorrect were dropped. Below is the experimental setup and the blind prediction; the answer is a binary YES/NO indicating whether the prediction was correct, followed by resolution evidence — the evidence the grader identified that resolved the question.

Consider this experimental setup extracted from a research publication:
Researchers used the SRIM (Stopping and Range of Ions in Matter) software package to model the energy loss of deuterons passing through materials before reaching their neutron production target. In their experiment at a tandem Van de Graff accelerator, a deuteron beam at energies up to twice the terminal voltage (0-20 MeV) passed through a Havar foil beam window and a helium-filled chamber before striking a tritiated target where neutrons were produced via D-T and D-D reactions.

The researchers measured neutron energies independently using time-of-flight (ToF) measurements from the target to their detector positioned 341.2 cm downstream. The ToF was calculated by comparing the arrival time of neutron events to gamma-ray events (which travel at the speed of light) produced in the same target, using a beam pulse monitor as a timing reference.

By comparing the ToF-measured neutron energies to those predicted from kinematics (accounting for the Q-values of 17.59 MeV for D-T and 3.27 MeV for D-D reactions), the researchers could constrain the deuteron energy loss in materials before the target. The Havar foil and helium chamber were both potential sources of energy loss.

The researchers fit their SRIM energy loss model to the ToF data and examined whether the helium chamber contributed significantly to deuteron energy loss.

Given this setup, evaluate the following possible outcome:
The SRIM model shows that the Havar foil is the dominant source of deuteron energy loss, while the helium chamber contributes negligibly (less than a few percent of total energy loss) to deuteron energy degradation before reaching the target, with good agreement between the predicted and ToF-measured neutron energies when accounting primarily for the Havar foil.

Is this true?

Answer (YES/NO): YES